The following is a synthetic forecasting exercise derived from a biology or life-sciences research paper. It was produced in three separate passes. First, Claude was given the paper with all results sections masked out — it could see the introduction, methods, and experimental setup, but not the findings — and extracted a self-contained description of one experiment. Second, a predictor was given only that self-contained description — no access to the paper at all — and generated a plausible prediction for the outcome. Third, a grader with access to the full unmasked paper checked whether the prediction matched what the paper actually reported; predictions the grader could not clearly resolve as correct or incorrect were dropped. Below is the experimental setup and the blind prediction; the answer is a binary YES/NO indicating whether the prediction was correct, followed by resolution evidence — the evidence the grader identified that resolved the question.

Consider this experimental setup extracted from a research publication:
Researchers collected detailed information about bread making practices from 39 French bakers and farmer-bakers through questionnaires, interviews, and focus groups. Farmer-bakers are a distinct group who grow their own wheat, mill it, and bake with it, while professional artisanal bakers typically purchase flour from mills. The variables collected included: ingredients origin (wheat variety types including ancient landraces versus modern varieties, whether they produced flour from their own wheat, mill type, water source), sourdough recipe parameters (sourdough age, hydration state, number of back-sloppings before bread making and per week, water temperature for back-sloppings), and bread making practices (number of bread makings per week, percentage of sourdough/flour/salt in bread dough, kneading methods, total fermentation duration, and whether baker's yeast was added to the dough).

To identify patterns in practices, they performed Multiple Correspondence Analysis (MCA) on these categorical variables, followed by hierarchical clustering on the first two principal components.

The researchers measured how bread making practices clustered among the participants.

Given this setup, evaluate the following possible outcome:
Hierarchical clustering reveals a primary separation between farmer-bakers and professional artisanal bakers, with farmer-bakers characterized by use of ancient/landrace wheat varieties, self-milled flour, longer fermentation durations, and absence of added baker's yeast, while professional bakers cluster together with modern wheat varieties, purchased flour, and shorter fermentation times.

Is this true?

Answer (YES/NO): NO